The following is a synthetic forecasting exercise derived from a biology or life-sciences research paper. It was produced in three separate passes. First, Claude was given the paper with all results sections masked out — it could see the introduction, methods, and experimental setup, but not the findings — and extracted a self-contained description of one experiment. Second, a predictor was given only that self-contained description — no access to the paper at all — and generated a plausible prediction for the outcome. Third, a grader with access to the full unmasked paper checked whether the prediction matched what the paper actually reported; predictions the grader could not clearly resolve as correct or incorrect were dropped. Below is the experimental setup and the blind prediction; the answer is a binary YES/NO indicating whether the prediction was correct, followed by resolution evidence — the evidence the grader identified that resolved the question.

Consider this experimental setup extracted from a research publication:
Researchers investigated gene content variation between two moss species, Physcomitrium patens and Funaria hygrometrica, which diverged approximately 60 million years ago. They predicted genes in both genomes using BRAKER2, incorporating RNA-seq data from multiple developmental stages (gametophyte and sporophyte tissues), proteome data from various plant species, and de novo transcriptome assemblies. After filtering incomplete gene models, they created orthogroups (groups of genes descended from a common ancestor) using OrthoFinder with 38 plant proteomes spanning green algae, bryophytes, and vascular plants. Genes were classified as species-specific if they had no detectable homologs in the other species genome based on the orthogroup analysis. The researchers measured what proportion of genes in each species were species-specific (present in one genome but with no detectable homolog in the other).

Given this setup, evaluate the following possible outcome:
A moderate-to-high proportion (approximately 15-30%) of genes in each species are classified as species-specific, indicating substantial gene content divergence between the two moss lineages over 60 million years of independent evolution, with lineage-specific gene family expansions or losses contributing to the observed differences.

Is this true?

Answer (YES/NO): NO